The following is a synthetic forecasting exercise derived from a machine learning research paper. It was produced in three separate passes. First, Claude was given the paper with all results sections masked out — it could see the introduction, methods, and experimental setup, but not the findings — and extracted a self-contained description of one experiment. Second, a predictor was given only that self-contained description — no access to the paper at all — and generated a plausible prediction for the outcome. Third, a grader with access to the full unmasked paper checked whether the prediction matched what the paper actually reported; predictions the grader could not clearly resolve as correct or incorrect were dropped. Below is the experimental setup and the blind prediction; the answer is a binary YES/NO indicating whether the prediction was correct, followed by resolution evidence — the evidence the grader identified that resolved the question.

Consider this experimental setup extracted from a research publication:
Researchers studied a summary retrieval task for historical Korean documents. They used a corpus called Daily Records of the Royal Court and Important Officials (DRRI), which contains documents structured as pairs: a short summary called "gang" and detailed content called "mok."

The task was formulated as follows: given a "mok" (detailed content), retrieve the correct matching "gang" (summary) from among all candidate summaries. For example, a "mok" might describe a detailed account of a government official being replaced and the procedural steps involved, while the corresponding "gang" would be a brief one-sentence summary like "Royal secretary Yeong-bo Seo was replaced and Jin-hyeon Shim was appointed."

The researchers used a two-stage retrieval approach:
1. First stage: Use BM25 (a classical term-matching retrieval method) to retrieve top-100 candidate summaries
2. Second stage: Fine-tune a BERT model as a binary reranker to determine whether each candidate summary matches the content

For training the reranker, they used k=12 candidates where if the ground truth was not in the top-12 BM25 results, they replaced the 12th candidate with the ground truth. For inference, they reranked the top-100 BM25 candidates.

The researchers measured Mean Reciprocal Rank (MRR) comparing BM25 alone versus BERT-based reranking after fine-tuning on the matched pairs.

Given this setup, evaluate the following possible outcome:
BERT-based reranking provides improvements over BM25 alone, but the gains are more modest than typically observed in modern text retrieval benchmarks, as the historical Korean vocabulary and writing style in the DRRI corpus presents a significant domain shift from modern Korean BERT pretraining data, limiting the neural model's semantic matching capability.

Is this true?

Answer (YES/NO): NO